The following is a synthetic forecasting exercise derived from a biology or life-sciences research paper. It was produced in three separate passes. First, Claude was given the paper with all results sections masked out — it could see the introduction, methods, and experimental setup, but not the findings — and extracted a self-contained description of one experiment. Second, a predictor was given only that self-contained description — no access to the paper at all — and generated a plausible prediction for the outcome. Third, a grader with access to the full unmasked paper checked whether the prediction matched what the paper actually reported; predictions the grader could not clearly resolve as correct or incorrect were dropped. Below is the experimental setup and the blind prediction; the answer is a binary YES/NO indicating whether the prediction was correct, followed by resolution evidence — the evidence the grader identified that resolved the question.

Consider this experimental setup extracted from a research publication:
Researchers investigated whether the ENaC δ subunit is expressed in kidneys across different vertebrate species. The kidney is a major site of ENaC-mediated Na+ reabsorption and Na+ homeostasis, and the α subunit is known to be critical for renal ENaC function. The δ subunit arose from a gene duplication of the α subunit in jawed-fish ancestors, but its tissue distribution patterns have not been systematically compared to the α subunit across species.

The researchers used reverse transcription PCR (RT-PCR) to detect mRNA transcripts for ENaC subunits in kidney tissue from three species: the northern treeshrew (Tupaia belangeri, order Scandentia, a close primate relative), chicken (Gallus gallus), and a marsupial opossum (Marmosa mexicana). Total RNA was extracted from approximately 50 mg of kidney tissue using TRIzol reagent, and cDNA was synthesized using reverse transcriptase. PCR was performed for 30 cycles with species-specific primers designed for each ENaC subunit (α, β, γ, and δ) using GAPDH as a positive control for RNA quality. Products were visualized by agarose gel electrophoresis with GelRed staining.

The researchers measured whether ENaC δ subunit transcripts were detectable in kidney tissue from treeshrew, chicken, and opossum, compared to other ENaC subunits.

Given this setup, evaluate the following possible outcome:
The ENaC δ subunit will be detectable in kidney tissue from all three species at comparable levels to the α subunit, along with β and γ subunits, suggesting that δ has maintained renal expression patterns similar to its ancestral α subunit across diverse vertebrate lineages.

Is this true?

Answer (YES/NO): NO